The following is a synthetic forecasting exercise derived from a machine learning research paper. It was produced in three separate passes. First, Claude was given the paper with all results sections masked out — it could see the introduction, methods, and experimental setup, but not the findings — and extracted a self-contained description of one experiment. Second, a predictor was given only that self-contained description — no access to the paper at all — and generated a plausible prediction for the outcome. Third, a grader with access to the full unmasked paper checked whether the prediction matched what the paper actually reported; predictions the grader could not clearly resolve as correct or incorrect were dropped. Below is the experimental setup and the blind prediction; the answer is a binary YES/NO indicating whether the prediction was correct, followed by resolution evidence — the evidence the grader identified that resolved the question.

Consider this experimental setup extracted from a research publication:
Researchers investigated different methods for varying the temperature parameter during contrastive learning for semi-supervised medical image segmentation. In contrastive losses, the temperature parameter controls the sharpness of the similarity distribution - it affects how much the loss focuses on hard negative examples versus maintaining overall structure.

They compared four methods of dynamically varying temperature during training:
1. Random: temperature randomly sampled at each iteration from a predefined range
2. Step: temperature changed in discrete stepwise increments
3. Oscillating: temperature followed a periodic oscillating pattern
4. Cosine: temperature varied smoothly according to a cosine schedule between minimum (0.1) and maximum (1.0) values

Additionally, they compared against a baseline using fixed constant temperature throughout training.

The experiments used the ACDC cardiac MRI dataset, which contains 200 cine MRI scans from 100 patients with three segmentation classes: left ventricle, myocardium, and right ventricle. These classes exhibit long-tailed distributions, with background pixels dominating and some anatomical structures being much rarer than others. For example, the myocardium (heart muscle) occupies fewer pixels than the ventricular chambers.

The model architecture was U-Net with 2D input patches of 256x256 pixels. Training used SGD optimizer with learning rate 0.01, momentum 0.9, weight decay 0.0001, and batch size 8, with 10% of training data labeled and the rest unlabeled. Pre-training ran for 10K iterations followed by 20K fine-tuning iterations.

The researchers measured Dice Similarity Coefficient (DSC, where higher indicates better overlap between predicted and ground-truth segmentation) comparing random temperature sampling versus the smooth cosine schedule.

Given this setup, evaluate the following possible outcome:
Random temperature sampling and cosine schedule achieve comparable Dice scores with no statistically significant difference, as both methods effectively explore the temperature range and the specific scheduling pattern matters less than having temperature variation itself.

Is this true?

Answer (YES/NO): NO